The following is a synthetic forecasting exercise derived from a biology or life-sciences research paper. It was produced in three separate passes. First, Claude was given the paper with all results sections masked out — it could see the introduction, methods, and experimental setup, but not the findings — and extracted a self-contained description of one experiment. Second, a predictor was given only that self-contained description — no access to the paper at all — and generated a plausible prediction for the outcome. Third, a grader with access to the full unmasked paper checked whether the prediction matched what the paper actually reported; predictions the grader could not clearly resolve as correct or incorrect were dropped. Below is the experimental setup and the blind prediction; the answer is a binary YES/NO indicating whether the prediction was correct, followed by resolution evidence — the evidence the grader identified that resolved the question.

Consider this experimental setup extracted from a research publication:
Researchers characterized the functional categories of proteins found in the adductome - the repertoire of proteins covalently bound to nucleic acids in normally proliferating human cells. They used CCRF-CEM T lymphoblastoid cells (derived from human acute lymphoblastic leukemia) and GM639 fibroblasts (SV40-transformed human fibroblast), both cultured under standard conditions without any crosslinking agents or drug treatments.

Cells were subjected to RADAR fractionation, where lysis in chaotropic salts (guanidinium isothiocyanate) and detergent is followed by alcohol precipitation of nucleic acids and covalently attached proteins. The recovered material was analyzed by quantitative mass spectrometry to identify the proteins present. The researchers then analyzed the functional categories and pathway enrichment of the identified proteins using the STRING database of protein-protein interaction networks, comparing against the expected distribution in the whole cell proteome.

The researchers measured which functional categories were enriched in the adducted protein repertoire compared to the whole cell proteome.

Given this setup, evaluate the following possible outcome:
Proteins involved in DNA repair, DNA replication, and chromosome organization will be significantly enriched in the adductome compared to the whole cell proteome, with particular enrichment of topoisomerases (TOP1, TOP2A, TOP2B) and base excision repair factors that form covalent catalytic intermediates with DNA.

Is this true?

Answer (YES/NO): NO